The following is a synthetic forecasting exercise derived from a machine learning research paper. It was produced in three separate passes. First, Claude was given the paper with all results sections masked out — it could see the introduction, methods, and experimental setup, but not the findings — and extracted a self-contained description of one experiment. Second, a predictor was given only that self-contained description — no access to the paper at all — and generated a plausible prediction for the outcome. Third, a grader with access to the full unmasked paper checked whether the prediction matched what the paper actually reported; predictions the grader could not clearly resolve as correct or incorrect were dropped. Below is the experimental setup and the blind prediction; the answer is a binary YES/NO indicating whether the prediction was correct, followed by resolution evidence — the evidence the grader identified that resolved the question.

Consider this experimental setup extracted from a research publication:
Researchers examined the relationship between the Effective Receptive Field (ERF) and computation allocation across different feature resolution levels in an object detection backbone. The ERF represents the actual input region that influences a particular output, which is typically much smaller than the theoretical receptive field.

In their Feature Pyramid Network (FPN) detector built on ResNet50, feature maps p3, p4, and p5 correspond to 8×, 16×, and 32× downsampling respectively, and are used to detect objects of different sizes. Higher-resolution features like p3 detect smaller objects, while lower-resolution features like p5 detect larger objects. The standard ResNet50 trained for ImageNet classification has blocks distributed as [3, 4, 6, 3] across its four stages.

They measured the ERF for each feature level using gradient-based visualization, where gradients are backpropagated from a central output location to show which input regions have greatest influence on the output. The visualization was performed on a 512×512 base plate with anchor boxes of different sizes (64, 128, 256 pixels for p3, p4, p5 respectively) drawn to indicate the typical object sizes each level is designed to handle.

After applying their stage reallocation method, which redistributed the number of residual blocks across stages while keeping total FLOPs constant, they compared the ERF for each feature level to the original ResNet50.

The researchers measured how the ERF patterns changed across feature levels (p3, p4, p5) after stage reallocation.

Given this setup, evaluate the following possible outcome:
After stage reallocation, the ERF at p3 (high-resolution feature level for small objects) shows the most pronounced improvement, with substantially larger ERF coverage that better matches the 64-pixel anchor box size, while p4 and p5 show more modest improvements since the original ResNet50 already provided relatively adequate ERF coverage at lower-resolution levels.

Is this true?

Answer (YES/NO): NO